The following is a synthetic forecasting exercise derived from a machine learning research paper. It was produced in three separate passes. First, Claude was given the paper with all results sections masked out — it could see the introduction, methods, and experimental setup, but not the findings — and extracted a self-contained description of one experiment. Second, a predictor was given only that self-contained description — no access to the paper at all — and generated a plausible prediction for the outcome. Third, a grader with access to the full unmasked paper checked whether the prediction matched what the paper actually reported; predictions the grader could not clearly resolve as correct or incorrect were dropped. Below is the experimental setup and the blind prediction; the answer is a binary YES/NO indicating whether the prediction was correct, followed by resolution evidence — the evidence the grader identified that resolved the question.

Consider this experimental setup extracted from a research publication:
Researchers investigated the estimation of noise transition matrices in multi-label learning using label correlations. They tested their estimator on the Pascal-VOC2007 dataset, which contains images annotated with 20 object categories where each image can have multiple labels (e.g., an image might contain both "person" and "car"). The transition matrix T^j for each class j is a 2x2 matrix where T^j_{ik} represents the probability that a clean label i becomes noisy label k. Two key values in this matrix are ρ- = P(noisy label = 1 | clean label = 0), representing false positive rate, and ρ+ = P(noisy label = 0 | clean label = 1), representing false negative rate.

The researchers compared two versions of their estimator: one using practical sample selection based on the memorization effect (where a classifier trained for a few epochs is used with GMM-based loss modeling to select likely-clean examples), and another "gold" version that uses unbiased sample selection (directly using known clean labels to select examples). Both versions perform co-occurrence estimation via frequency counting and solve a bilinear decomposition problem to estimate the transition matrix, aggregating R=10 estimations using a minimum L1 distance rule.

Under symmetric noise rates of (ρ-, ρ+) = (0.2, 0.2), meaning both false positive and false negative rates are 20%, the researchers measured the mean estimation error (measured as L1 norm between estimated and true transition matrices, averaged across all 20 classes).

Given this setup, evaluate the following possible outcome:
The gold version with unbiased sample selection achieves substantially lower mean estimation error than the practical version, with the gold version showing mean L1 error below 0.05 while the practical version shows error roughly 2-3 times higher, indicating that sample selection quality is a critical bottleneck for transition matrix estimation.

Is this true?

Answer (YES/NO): NO